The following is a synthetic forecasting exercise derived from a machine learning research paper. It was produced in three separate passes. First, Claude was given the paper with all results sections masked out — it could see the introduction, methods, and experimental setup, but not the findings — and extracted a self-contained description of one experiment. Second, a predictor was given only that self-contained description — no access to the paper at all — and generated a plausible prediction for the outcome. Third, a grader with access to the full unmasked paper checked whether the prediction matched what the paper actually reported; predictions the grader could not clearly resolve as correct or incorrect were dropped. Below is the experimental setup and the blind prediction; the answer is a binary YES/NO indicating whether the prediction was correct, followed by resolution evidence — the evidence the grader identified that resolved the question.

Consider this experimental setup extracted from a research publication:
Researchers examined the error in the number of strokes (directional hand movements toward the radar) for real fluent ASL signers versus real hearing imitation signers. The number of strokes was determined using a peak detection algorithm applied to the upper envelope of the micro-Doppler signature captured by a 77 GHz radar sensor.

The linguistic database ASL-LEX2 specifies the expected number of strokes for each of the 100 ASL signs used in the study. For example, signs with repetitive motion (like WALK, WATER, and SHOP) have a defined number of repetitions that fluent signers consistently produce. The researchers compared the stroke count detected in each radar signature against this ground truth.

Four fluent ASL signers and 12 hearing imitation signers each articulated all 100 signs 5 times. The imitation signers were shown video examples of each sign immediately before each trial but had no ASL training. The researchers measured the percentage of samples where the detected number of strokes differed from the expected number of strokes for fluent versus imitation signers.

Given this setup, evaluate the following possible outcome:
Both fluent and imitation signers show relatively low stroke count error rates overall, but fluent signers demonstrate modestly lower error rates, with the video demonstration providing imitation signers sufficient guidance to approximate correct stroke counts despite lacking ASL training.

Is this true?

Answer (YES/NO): NO